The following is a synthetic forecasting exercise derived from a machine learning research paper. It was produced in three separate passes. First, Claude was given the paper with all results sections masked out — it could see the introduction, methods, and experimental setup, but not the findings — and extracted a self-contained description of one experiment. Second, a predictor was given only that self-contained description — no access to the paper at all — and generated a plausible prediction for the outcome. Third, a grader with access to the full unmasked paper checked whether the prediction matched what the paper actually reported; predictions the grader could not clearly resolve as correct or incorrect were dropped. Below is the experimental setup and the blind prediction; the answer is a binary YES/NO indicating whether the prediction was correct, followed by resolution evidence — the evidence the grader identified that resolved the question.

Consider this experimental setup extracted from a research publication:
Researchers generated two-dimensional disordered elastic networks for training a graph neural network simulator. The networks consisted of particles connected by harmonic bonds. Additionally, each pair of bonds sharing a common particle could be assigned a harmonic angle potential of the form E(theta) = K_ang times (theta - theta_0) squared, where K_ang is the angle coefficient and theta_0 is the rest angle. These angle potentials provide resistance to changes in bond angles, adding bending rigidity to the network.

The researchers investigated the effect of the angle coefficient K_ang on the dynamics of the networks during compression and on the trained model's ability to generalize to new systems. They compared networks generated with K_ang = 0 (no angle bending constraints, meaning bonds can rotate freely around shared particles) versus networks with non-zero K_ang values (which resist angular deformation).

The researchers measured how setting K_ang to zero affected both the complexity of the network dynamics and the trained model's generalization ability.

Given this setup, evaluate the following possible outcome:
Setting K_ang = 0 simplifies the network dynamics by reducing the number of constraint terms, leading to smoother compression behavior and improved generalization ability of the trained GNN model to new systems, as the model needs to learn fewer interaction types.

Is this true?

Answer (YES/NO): NO